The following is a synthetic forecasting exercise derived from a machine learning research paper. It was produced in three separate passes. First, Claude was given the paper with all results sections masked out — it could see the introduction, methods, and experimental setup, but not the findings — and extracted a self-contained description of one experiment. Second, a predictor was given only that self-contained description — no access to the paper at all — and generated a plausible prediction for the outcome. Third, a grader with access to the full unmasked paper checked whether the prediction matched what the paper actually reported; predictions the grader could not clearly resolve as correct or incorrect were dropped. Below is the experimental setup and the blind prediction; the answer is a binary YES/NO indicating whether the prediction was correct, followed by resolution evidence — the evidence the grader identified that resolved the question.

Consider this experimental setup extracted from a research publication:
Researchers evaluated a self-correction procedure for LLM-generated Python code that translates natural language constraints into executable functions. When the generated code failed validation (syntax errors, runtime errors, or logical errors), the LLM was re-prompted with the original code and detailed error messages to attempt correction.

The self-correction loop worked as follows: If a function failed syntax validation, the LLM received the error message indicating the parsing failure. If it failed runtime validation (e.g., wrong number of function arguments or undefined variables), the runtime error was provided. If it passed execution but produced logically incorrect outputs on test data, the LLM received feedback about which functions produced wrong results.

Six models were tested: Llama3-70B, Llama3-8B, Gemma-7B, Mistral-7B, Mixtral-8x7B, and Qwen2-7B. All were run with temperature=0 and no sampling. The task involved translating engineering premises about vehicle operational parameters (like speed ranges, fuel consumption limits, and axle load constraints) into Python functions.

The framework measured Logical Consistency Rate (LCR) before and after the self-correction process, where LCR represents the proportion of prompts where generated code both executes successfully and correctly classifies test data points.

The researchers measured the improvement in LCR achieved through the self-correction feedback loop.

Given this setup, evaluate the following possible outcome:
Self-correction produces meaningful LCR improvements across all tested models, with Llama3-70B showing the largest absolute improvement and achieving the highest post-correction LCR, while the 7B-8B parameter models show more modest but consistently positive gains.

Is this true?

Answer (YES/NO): NO